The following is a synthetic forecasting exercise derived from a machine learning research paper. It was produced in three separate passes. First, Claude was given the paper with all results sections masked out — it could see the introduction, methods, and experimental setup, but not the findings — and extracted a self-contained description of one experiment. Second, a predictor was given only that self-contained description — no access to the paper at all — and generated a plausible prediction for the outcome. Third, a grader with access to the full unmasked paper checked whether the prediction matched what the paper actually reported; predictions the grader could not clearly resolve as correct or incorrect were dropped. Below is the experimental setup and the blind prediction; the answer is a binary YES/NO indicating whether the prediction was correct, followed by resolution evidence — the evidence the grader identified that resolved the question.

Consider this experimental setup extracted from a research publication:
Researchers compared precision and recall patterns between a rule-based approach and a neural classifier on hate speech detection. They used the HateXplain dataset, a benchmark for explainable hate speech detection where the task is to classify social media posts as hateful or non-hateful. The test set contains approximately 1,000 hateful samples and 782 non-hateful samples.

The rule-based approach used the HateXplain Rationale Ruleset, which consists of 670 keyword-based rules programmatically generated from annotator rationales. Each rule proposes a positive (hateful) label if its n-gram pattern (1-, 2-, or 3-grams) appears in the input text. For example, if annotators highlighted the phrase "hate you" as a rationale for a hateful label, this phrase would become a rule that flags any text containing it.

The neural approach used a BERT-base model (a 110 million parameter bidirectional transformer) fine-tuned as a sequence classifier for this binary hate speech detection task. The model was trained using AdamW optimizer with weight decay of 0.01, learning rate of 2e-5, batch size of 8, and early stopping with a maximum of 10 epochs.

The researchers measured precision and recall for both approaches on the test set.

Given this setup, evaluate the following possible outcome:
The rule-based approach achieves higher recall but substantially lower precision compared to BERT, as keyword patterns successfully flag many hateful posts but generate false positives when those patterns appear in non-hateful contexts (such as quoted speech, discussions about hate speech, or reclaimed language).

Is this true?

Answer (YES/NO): YES